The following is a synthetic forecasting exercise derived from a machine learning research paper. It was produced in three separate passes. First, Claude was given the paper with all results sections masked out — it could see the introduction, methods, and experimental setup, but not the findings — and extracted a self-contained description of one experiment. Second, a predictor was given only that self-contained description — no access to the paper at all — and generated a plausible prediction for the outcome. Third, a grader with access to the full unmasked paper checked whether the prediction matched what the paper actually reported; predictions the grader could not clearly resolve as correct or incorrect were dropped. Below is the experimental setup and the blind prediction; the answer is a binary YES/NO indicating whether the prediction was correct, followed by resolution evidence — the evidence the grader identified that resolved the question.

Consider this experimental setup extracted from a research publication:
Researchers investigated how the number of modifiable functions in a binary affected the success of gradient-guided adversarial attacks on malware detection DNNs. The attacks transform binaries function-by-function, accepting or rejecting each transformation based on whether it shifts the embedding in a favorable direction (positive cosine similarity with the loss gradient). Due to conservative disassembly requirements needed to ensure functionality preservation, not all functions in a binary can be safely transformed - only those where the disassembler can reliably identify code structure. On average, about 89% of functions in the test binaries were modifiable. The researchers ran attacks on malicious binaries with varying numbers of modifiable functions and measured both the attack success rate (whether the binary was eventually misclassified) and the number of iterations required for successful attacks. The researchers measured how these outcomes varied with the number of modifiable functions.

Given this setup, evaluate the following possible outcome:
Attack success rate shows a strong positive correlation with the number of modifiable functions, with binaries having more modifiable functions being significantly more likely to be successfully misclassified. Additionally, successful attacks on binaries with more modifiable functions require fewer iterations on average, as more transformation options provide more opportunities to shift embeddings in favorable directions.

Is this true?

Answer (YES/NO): YES